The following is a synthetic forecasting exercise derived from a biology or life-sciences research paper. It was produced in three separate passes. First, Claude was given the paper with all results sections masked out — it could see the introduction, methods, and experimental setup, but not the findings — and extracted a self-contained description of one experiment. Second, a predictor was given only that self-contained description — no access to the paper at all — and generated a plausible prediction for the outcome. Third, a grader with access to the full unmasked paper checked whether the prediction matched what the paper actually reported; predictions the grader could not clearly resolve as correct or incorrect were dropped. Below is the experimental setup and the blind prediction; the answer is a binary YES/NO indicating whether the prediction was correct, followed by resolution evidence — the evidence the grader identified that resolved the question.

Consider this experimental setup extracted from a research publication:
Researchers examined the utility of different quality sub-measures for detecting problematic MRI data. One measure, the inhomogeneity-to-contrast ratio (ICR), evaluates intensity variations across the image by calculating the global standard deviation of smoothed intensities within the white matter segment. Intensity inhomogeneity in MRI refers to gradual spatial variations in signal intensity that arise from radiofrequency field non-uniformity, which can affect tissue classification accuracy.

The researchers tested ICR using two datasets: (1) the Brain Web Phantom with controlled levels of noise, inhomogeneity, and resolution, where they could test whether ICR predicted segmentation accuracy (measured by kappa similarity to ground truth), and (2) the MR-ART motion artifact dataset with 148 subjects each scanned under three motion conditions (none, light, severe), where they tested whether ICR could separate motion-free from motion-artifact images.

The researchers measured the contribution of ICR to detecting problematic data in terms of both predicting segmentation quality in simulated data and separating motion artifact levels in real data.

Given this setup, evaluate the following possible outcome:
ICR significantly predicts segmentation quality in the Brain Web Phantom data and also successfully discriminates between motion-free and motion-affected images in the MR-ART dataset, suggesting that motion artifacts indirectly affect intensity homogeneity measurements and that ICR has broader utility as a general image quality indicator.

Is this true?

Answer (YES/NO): NO